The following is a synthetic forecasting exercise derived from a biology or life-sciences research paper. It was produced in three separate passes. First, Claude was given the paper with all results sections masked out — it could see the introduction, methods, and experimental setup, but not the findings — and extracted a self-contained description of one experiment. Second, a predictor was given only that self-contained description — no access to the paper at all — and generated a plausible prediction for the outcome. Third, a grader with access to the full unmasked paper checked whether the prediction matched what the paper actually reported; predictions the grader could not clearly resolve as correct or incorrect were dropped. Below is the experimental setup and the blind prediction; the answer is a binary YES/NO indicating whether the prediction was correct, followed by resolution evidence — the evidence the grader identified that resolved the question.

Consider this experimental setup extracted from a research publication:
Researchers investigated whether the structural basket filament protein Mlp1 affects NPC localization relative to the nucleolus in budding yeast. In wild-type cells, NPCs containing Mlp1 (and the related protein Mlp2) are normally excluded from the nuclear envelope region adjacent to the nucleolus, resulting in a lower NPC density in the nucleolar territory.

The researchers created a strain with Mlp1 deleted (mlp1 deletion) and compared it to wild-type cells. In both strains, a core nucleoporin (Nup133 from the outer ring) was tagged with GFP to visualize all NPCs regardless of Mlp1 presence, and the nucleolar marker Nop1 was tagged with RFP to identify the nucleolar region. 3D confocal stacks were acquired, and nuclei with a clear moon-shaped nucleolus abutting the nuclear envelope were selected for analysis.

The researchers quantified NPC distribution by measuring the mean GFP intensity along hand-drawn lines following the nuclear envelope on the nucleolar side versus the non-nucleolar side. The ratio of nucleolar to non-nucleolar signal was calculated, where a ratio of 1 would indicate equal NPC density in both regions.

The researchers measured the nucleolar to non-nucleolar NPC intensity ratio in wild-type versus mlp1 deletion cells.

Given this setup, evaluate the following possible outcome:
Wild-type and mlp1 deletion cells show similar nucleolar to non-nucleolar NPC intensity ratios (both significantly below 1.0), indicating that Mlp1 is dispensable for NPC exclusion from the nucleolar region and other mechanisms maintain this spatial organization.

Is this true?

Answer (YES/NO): YES